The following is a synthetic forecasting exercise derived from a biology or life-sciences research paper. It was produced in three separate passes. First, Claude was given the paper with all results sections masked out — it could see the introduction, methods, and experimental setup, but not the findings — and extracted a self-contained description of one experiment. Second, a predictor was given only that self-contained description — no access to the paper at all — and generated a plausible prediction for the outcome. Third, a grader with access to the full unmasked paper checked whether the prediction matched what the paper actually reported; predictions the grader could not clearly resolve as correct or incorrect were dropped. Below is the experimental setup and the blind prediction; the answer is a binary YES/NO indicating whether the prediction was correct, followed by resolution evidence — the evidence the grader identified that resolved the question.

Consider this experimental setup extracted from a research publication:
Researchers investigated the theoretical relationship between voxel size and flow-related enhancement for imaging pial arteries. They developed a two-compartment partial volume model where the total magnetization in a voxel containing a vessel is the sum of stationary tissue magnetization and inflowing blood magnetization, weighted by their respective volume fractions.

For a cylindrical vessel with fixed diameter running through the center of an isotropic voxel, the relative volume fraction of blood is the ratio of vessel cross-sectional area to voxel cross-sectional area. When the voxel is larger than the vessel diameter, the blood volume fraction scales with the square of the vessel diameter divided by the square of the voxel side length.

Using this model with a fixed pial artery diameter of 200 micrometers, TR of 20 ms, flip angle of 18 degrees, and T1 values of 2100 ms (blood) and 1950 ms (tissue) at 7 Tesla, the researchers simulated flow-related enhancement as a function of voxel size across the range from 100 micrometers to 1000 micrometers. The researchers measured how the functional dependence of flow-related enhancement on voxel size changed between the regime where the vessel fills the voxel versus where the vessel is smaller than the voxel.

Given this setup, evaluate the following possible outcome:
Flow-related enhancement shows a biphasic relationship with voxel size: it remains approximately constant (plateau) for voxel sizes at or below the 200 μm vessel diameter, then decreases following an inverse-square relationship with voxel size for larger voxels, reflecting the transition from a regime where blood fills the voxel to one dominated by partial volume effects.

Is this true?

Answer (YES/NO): YES